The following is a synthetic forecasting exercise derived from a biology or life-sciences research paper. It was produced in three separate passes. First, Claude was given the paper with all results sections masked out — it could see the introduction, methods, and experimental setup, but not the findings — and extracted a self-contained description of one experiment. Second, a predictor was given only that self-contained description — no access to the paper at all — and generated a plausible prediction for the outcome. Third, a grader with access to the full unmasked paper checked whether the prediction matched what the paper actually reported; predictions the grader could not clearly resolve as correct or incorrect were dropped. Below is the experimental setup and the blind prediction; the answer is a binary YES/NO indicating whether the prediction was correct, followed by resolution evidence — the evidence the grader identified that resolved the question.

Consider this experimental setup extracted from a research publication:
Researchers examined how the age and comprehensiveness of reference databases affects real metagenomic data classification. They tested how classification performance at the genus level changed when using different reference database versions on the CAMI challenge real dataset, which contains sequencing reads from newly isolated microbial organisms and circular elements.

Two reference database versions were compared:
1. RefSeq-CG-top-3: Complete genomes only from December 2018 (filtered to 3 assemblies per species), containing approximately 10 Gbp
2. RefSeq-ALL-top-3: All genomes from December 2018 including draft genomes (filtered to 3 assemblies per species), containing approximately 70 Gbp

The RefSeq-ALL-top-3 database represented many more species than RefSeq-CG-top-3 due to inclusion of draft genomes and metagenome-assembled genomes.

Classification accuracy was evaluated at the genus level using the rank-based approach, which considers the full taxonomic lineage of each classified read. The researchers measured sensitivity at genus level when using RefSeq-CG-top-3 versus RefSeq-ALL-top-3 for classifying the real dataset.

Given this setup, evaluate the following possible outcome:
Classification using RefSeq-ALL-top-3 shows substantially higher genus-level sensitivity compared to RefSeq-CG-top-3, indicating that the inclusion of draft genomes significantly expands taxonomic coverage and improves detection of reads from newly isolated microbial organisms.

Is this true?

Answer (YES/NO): YES